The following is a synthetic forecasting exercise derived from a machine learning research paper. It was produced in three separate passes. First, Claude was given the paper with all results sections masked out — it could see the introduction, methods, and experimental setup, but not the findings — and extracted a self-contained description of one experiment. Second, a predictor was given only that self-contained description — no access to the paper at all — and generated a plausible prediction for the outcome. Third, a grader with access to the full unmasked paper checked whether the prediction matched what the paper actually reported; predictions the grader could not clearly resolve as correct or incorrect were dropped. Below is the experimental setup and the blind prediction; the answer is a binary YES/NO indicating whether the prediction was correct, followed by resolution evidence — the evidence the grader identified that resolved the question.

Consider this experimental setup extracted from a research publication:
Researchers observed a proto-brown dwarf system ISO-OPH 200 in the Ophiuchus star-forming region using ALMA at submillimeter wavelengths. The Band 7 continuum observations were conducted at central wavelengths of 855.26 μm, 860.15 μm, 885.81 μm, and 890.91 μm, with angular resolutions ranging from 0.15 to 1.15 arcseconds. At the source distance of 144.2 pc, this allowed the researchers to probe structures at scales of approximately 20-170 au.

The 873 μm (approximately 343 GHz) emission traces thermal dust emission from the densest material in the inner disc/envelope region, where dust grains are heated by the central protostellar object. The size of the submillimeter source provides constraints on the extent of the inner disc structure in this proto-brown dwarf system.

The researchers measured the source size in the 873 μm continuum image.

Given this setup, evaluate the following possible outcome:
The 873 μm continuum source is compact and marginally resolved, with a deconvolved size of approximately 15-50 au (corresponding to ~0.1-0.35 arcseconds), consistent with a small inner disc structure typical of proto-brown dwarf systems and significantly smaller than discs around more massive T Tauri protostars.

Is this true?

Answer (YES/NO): NO